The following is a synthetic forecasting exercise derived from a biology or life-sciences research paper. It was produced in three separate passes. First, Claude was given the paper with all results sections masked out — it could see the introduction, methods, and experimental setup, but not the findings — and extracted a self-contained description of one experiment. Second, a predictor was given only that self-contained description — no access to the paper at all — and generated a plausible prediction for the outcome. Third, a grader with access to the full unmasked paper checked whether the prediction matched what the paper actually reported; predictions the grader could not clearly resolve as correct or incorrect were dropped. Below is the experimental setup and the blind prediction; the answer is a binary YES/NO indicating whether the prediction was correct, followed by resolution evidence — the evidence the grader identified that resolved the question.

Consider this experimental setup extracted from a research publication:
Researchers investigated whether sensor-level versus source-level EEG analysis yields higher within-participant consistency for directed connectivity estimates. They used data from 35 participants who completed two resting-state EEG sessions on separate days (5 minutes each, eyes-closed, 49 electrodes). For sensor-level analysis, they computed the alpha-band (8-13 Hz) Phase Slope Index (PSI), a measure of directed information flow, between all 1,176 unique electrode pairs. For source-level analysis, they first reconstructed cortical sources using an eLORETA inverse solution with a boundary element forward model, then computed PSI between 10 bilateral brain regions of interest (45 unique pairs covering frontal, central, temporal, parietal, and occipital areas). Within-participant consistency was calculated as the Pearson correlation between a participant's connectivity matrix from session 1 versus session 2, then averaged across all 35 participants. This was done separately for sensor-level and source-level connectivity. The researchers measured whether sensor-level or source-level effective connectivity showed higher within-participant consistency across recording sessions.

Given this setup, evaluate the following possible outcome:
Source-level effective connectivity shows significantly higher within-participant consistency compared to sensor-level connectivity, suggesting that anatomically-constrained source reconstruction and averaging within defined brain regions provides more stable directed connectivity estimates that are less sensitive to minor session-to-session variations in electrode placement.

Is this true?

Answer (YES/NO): NO